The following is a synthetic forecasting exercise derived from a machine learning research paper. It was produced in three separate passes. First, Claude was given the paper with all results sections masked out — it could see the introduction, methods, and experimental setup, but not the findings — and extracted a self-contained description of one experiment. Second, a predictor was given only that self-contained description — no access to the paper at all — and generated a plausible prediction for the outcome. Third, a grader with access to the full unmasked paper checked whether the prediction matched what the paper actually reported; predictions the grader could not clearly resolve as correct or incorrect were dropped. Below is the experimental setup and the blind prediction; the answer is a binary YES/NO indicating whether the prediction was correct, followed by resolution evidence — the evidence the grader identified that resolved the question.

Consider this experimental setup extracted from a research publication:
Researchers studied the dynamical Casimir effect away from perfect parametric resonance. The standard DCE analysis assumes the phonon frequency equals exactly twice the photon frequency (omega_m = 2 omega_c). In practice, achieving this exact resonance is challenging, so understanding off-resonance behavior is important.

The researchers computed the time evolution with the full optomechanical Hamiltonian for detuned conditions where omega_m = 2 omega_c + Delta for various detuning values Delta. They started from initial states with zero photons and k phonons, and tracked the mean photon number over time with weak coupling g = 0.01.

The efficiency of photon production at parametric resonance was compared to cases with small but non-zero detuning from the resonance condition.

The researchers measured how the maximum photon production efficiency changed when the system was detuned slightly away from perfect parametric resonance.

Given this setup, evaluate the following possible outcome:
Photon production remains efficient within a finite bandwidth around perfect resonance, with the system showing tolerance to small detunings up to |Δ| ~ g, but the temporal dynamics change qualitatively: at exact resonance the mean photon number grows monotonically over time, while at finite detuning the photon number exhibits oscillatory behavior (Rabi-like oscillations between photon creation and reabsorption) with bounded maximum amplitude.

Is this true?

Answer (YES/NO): NO